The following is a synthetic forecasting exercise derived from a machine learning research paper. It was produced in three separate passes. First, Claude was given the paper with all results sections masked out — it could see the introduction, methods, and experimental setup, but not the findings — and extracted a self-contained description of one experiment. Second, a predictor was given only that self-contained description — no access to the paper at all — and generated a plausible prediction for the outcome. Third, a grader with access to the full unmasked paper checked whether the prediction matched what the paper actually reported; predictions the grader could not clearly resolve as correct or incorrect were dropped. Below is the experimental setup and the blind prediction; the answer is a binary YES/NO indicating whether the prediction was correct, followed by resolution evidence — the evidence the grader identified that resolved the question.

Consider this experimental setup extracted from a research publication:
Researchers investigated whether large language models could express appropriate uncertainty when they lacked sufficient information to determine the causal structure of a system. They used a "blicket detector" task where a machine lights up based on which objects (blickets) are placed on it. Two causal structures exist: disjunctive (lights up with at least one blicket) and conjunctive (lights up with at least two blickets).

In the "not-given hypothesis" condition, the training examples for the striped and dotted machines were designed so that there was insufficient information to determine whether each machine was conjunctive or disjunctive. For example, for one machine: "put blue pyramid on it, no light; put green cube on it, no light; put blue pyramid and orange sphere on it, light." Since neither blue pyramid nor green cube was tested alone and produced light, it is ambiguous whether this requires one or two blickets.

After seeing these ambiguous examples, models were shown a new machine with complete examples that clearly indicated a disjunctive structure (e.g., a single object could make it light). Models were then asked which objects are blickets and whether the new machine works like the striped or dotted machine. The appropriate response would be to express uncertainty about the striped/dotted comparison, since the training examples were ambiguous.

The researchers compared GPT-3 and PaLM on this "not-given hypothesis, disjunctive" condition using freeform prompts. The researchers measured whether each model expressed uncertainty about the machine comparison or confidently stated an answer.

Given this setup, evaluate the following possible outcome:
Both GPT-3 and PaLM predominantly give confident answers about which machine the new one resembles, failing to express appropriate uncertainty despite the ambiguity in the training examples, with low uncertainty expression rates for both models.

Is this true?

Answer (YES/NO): NO